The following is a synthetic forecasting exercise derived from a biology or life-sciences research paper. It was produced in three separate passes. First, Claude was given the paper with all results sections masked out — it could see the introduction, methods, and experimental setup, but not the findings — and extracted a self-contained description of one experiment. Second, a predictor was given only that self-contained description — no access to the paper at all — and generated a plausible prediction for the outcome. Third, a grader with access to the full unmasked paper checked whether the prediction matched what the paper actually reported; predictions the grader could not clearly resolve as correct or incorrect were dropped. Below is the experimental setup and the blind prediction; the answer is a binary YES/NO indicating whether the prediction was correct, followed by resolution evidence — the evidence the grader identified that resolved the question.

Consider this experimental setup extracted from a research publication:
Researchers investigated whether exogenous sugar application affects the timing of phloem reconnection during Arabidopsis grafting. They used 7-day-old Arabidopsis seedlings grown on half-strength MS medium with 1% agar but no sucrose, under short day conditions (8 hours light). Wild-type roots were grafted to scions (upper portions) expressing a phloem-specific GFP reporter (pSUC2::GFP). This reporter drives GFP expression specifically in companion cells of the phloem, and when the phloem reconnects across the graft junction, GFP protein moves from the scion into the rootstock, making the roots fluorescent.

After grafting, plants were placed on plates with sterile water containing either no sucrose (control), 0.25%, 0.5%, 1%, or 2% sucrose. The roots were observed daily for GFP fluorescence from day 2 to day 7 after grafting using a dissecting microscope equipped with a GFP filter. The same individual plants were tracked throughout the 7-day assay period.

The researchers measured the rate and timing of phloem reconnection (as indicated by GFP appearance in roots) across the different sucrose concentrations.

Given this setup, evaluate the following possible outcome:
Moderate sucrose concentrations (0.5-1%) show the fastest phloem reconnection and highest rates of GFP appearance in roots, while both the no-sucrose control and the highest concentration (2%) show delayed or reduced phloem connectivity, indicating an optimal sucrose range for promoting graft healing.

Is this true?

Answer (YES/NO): NO